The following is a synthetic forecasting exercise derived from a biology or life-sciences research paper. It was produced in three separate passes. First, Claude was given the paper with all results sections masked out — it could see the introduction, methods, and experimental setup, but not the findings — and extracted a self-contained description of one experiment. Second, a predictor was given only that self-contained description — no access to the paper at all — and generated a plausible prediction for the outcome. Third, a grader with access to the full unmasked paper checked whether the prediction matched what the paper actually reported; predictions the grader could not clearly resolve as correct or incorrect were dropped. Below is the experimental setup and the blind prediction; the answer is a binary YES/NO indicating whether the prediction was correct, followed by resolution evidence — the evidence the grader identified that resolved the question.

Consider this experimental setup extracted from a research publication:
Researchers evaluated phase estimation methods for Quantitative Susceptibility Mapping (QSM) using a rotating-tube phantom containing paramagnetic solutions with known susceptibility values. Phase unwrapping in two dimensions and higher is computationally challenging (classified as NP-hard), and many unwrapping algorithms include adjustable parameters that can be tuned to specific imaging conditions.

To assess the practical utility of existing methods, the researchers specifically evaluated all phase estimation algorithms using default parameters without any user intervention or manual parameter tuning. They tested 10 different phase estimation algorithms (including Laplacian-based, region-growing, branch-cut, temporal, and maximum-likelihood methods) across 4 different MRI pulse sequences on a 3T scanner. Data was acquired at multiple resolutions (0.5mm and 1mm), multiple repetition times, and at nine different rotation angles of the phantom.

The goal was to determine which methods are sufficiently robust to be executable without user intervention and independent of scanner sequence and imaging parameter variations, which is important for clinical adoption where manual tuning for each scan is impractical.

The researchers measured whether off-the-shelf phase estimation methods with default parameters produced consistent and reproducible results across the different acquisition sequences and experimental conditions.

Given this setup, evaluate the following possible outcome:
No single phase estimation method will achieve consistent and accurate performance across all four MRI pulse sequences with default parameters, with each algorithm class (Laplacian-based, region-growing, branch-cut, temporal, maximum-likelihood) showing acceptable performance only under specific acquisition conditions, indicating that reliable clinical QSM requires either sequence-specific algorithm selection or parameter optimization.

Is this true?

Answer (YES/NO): NO